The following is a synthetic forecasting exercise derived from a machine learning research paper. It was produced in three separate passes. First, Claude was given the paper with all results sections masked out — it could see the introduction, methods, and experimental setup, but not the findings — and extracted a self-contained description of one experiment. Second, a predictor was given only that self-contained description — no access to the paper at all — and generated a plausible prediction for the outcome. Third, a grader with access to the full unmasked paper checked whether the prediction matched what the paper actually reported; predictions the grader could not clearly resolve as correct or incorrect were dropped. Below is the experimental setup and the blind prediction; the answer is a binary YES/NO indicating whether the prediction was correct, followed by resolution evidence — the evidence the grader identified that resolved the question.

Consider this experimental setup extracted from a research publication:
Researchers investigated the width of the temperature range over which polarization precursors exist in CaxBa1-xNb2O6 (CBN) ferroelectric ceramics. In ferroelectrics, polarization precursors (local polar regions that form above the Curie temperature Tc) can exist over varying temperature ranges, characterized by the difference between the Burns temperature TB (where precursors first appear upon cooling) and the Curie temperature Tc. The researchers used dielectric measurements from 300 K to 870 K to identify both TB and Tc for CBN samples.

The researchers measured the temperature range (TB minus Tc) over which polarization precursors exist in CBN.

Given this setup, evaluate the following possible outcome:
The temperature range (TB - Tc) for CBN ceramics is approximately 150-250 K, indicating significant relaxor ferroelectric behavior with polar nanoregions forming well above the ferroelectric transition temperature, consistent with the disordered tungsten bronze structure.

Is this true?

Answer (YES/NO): NO